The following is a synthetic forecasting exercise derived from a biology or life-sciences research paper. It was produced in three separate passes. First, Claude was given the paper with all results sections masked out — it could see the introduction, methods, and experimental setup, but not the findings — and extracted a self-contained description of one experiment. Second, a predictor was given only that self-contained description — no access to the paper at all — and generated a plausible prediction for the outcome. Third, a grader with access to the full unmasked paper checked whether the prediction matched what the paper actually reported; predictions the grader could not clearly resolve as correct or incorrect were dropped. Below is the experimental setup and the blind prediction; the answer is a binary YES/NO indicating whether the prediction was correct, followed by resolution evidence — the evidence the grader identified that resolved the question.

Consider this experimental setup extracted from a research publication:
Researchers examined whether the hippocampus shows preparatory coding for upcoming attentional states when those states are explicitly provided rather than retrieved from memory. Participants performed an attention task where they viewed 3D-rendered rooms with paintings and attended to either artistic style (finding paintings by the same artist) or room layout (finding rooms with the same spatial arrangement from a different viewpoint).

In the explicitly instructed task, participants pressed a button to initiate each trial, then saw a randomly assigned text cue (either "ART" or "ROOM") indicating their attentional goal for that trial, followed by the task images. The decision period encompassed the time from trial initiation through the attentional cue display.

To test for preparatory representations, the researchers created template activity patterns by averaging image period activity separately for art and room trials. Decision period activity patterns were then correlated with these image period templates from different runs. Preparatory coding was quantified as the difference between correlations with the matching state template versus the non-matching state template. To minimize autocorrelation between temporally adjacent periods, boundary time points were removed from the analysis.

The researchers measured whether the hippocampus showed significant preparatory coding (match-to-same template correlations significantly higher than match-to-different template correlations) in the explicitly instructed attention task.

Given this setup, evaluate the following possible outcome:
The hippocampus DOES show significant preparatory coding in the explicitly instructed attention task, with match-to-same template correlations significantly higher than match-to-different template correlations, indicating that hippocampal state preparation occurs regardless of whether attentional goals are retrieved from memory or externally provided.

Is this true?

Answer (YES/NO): YES